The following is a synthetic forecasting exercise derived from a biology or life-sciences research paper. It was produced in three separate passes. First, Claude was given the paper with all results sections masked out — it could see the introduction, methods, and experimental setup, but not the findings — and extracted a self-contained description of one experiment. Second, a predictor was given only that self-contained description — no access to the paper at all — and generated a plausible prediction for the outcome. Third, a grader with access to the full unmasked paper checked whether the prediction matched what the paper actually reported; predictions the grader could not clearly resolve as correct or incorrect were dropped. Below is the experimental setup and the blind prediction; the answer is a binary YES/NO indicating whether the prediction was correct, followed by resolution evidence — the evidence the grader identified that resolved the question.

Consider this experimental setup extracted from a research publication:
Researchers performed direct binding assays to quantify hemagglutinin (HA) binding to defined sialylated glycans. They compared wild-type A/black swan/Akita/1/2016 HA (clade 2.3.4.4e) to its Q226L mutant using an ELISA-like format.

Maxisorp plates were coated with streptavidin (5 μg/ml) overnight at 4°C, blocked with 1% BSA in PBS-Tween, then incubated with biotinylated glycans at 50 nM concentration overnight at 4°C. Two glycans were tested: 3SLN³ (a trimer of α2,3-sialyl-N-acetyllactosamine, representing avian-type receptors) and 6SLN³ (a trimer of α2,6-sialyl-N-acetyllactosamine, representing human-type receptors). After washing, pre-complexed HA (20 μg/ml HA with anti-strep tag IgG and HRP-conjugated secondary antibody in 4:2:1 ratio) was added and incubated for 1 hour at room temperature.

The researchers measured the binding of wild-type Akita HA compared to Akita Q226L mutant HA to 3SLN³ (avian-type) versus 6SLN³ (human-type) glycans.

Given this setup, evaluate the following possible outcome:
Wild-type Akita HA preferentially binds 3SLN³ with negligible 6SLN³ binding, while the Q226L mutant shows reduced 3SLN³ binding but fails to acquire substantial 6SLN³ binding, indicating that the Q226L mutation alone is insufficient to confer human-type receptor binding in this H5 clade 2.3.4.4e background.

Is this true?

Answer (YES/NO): NO